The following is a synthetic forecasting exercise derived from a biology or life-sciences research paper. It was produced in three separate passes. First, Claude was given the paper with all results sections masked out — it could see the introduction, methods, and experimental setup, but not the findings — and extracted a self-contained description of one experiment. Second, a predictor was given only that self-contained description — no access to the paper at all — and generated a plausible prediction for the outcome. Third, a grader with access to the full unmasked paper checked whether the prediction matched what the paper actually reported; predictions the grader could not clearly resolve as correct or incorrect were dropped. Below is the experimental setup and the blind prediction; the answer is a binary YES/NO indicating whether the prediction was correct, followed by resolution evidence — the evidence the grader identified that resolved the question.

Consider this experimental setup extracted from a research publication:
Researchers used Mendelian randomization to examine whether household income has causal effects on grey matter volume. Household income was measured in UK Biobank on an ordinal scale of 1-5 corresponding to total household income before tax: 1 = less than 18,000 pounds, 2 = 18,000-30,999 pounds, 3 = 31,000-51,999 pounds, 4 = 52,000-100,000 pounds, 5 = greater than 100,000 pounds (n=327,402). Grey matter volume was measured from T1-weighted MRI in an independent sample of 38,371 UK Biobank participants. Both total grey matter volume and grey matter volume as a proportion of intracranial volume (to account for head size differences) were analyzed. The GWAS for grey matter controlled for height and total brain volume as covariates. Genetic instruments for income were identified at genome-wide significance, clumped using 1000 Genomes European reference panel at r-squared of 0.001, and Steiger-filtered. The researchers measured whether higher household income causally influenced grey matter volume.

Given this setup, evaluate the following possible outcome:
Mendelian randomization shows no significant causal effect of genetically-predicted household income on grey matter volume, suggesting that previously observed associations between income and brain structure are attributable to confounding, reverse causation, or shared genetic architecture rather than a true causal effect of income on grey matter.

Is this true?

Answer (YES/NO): YES